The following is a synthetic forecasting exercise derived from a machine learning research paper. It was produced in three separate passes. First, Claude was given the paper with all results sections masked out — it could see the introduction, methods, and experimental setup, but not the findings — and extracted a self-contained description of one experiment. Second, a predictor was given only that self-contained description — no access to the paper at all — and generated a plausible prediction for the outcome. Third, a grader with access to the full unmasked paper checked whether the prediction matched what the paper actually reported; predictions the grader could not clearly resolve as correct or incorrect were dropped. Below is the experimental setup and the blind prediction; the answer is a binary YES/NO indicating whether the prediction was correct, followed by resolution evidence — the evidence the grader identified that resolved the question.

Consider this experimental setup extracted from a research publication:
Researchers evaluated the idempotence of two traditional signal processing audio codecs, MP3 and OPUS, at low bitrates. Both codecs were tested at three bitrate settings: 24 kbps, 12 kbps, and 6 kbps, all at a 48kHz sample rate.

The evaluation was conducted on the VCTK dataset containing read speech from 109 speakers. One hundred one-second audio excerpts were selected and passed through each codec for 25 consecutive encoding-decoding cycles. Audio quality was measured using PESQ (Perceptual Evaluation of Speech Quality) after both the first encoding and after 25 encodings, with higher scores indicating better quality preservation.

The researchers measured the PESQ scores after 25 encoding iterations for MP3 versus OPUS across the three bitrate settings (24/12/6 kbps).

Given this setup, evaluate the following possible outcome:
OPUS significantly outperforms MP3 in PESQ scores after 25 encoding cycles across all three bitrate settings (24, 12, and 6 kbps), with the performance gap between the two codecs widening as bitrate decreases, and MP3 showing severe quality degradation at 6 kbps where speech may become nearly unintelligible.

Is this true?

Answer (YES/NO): NO